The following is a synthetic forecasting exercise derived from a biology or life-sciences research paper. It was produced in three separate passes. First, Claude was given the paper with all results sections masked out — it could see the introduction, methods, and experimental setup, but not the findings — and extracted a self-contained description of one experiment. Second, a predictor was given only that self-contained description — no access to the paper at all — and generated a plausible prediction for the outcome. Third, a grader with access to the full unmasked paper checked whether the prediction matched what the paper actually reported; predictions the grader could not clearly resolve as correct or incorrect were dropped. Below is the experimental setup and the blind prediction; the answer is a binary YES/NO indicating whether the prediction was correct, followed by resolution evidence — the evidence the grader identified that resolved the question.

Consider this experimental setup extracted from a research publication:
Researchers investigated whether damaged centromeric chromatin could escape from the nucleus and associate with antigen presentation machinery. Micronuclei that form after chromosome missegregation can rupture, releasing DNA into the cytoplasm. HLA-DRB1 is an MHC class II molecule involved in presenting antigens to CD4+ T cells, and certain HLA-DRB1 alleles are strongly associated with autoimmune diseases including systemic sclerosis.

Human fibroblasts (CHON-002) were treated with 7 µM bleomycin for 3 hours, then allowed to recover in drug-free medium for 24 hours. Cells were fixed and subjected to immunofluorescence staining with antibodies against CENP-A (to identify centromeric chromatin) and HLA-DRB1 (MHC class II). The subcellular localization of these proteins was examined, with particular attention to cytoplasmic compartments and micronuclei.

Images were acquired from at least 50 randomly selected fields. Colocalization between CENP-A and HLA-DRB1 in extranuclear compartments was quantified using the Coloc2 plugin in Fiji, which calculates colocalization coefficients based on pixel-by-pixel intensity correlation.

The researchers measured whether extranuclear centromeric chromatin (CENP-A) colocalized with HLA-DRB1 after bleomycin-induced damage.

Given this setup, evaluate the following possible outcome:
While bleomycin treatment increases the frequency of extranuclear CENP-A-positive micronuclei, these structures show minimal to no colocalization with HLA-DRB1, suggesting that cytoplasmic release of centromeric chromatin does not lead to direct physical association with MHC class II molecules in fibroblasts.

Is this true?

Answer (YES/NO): NO